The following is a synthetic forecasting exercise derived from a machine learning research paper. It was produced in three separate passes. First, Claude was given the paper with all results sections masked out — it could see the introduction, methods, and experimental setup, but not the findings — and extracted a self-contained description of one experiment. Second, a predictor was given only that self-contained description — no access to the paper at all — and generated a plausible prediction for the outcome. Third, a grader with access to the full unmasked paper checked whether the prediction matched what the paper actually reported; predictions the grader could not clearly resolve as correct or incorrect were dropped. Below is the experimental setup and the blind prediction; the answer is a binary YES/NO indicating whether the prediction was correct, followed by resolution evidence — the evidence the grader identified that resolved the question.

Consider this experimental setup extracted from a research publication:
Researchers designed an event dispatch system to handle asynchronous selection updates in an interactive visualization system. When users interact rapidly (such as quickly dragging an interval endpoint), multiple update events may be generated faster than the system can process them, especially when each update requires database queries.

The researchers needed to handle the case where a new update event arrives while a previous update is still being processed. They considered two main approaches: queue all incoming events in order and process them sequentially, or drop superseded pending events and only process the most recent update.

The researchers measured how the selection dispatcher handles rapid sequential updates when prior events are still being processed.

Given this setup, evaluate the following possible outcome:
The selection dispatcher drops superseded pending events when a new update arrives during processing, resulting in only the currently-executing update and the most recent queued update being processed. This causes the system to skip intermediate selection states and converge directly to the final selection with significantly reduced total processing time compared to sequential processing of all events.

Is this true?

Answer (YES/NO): YES